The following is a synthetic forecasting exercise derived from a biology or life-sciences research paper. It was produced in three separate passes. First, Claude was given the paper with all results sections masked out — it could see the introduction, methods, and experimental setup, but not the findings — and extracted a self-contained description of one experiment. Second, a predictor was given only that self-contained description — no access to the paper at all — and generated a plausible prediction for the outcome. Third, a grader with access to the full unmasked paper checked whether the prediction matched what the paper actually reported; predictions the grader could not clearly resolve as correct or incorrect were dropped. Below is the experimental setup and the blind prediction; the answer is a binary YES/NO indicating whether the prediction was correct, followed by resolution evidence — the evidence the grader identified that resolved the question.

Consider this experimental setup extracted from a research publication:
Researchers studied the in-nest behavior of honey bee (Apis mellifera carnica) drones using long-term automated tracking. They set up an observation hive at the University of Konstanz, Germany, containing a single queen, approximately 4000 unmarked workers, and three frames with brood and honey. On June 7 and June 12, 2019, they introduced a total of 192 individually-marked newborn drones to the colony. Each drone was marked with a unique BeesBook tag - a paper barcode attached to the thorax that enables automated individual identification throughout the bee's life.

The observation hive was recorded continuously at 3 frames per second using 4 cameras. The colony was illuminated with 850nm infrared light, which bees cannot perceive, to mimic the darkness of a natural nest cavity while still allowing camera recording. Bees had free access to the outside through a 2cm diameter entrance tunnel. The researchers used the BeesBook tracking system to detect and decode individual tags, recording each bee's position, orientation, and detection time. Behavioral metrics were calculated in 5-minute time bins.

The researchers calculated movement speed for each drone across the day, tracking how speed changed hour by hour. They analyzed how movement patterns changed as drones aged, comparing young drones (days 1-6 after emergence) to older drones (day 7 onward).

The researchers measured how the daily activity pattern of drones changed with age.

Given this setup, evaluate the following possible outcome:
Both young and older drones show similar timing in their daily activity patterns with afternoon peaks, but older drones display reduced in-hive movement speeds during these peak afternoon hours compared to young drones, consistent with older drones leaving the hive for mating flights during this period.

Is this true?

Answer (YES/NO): NO